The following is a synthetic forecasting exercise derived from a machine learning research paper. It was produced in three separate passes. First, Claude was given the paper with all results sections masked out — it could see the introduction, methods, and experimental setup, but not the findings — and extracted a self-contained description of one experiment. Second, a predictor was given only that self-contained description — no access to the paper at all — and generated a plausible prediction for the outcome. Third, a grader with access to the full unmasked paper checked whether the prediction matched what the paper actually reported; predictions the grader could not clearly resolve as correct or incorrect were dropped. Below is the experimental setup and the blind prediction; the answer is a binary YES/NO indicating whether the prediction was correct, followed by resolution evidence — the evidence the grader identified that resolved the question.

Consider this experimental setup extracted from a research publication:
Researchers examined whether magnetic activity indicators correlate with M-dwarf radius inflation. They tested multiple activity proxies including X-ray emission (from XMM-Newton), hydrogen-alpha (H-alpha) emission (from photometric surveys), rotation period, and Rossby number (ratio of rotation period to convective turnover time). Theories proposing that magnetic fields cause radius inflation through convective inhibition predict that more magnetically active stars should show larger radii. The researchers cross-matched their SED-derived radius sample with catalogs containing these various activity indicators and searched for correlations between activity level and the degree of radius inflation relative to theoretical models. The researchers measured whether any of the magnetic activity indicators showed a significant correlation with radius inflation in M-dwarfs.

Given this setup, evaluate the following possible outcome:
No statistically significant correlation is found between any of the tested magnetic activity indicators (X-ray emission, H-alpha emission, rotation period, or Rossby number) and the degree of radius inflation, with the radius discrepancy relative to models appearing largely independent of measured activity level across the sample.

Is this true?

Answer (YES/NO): YES